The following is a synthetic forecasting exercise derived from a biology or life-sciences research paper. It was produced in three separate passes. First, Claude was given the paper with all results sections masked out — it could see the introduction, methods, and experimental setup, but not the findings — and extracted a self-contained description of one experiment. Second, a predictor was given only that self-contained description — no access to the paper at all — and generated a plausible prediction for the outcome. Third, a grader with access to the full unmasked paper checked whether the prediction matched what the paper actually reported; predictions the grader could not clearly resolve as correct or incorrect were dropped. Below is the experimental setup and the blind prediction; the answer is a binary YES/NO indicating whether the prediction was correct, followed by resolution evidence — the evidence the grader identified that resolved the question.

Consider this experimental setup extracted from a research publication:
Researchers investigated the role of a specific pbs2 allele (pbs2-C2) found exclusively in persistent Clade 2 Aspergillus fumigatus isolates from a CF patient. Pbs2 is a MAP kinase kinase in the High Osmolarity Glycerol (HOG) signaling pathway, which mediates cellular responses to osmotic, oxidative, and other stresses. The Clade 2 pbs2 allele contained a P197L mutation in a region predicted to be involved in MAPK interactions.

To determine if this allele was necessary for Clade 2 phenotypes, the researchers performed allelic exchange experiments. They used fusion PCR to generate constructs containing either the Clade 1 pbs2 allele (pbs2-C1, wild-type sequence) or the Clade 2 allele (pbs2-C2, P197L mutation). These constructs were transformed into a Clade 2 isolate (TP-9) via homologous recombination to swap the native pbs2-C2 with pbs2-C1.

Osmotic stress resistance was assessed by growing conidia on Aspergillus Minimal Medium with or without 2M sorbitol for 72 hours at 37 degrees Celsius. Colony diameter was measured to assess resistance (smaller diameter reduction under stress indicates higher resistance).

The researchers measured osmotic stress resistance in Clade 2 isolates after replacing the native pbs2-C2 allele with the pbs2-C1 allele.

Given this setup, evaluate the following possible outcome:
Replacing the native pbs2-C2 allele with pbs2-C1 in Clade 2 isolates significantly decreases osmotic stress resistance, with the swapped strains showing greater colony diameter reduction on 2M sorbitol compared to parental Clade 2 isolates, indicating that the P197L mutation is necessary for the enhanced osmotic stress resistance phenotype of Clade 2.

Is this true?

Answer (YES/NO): YES